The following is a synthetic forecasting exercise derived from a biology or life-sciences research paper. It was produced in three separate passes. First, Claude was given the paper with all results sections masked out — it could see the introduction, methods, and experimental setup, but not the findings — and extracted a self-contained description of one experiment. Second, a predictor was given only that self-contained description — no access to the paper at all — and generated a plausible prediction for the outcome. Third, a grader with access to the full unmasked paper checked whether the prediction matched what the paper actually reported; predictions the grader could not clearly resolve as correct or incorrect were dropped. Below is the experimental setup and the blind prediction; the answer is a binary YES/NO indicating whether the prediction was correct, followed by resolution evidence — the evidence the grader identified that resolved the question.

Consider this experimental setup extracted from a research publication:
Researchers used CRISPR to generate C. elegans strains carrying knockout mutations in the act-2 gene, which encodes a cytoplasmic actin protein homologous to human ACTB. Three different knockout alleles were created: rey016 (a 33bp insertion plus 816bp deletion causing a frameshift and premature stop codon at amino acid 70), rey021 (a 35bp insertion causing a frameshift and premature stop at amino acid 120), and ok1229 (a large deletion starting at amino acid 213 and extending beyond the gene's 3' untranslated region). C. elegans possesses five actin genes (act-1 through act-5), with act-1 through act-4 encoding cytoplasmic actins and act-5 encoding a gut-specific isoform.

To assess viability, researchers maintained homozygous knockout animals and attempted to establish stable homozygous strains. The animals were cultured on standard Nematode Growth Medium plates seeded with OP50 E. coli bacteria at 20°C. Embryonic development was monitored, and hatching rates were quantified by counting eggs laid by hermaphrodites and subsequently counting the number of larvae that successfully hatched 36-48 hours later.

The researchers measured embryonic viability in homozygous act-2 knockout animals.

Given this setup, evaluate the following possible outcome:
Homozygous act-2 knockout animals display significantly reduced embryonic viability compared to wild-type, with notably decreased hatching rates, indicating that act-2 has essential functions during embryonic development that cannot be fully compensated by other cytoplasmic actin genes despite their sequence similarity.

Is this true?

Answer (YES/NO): YES